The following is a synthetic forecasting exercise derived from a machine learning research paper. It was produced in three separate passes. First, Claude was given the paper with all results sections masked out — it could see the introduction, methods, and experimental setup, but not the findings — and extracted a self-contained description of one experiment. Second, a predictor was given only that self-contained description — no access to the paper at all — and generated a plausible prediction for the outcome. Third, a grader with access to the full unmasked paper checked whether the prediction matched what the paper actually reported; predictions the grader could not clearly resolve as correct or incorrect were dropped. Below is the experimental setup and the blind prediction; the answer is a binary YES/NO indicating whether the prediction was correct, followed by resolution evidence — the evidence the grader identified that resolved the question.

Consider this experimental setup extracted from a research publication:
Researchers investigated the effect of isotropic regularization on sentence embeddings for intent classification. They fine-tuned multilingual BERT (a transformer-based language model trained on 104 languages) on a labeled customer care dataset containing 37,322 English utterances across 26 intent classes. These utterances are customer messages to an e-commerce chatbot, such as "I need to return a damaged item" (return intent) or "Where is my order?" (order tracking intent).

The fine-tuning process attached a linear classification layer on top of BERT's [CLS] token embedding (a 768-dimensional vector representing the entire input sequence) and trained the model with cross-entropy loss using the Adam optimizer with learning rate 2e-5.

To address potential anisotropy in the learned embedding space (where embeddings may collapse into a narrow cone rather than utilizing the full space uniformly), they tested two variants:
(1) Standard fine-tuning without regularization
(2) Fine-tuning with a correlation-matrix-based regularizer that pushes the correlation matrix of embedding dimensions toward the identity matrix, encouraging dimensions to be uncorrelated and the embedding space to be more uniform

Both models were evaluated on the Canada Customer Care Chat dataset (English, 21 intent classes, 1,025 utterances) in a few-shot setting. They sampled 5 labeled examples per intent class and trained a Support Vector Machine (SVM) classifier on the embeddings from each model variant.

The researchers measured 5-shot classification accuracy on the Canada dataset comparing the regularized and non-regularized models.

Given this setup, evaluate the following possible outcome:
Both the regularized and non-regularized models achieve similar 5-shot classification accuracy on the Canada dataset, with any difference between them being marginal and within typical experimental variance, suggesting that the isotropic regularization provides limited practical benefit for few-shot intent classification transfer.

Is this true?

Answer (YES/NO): NO